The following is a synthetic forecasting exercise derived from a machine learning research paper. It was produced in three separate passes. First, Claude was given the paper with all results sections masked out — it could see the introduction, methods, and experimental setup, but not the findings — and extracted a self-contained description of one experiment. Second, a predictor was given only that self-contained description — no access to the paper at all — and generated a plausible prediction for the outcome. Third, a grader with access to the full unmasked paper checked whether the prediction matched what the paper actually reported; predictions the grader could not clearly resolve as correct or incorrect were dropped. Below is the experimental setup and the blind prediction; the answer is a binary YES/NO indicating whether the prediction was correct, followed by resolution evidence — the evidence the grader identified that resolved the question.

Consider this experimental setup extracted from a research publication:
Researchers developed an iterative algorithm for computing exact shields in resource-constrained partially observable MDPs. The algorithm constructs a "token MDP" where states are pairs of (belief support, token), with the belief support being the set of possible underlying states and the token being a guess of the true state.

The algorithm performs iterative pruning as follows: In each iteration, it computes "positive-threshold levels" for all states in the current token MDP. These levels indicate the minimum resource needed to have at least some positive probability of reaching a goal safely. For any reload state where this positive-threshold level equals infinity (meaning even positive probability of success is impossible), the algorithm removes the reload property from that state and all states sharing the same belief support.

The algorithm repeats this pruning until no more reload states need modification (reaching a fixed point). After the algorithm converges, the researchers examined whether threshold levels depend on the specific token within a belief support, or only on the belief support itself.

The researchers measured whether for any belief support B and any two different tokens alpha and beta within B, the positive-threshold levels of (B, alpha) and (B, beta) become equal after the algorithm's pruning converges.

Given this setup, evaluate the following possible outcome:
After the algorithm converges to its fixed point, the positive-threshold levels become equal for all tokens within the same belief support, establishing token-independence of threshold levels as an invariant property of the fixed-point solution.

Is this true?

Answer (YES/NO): YES